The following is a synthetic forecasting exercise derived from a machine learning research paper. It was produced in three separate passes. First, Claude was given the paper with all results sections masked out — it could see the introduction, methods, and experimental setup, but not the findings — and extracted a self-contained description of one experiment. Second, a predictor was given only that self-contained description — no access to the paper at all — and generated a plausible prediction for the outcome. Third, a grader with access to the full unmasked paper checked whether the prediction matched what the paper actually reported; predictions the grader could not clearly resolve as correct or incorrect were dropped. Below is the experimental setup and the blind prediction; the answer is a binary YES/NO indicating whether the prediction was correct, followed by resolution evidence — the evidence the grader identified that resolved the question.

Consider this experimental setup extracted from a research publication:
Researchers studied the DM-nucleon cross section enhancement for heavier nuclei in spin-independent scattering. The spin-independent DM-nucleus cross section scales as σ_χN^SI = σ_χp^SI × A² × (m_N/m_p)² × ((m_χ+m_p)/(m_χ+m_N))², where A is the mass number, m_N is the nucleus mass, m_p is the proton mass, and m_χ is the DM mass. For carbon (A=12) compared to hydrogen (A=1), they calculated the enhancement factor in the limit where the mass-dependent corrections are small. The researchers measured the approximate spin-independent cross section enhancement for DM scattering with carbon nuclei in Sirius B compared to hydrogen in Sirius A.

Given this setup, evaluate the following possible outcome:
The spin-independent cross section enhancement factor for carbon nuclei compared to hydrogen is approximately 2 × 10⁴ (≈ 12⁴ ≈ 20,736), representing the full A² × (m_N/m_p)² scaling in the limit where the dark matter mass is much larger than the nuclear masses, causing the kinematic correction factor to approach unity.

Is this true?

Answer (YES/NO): NO